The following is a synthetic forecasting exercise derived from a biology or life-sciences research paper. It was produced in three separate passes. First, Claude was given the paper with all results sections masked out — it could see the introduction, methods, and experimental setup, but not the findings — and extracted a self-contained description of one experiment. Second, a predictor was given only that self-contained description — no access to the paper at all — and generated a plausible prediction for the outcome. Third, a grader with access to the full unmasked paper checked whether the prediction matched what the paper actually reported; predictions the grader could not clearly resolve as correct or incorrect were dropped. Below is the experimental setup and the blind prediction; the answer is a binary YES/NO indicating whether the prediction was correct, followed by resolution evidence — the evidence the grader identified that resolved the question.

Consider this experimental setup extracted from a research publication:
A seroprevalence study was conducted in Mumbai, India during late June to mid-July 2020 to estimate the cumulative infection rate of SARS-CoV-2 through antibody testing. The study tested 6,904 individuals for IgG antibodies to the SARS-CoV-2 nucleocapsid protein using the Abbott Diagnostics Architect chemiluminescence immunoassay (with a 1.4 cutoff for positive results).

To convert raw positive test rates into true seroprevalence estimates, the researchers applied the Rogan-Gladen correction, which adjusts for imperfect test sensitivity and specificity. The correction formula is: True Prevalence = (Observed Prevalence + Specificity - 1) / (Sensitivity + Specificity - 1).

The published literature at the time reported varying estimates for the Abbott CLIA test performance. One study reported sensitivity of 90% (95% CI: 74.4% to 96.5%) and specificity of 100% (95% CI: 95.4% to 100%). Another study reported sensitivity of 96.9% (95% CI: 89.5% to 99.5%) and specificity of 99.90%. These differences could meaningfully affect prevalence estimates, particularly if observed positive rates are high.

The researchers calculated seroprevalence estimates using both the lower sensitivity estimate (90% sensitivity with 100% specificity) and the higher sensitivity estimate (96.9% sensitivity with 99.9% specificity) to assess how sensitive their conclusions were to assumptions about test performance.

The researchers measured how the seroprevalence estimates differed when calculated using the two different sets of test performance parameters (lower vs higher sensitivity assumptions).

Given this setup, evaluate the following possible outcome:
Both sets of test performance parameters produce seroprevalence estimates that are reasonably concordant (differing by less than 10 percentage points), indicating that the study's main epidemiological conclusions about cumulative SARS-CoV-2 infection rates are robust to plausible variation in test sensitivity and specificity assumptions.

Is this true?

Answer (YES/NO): YES